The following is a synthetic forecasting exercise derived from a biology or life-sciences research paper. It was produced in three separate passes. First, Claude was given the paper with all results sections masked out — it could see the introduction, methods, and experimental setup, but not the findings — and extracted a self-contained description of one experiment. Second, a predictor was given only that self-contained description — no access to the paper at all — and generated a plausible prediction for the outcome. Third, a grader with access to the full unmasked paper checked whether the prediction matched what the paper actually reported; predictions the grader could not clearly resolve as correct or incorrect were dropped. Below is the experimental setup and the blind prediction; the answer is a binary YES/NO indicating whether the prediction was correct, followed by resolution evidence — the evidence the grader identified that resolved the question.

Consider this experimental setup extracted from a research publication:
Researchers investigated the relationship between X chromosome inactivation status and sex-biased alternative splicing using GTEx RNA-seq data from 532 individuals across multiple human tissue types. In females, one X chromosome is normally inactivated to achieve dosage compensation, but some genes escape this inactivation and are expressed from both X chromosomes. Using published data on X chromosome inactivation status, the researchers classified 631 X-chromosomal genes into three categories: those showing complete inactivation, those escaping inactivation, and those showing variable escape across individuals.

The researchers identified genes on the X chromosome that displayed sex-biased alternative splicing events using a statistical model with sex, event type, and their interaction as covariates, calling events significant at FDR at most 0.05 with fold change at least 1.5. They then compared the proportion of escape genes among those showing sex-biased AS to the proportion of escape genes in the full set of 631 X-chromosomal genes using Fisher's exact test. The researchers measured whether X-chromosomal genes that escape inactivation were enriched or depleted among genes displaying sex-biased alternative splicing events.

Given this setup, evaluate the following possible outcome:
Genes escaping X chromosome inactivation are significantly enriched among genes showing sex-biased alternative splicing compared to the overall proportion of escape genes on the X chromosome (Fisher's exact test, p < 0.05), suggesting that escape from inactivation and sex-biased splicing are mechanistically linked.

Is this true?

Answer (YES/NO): YES